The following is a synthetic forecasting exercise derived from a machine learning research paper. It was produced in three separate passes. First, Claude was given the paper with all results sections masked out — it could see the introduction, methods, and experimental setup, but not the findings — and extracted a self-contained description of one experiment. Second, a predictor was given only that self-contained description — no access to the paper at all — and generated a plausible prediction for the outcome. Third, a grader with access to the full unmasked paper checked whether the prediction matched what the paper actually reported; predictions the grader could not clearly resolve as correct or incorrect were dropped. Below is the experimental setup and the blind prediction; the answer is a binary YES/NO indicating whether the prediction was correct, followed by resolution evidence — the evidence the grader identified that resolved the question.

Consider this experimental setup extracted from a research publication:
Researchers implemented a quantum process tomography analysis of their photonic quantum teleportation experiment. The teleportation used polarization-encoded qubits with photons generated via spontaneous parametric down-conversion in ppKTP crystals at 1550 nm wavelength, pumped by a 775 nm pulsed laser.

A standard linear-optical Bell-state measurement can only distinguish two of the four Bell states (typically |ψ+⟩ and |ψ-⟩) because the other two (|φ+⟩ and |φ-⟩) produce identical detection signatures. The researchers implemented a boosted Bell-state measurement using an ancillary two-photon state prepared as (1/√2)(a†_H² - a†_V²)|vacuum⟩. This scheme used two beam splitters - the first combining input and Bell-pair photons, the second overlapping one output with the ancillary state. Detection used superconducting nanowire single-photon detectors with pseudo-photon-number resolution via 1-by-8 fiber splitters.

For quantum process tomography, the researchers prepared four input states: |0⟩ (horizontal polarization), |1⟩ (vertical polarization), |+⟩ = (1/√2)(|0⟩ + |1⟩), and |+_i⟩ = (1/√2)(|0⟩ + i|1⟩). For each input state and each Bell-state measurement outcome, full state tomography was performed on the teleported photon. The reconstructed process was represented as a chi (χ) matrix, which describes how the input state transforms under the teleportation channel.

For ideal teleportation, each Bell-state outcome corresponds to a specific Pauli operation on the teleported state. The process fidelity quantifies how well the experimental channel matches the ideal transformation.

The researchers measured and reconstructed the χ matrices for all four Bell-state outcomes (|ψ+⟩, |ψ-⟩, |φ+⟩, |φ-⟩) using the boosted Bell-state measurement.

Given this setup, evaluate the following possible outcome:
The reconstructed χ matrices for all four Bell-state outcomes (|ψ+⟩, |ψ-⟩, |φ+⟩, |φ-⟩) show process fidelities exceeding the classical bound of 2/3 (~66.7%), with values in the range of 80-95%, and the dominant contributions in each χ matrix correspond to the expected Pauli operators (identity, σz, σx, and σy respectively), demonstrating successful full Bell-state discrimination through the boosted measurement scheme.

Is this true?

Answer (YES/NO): NO